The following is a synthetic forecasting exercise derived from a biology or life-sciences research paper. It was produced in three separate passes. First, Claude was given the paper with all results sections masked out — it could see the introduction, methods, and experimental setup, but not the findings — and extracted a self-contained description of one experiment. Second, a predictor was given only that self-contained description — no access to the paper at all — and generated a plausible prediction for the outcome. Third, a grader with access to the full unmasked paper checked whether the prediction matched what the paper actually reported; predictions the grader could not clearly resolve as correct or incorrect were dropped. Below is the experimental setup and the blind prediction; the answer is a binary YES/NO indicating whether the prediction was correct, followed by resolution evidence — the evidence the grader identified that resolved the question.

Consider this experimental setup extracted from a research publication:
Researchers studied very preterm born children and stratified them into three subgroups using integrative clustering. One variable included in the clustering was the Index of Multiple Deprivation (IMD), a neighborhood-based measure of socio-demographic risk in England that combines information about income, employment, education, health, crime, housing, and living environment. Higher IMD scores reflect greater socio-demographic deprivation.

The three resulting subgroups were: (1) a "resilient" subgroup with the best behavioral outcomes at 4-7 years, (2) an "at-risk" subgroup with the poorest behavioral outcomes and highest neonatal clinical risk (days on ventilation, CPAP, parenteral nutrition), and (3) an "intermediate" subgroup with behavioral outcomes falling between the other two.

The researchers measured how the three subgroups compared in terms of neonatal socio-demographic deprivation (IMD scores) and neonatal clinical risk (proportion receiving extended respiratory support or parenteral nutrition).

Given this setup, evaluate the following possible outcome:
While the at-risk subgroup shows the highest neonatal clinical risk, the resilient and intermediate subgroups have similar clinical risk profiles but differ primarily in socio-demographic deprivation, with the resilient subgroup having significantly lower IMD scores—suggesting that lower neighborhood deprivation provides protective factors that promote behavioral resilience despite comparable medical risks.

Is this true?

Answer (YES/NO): NO